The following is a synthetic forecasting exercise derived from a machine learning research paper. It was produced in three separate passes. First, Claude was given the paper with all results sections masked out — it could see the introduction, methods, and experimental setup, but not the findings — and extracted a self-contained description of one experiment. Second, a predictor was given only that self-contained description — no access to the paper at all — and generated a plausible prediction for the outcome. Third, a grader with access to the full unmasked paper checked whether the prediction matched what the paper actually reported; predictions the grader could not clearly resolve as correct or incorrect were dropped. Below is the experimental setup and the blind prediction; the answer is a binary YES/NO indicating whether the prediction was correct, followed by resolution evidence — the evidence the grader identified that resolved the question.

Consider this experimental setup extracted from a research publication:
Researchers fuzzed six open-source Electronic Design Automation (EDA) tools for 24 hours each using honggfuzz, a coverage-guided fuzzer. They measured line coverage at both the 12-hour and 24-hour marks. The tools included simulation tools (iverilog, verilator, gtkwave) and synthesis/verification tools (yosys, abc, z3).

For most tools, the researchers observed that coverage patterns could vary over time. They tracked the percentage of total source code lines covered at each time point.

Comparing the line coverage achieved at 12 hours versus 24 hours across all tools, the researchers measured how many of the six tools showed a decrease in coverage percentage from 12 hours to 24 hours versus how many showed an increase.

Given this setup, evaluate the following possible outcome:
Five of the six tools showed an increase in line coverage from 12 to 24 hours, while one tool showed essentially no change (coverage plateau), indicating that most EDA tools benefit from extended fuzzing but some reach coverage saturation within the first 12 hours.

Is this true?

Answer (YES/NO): NO